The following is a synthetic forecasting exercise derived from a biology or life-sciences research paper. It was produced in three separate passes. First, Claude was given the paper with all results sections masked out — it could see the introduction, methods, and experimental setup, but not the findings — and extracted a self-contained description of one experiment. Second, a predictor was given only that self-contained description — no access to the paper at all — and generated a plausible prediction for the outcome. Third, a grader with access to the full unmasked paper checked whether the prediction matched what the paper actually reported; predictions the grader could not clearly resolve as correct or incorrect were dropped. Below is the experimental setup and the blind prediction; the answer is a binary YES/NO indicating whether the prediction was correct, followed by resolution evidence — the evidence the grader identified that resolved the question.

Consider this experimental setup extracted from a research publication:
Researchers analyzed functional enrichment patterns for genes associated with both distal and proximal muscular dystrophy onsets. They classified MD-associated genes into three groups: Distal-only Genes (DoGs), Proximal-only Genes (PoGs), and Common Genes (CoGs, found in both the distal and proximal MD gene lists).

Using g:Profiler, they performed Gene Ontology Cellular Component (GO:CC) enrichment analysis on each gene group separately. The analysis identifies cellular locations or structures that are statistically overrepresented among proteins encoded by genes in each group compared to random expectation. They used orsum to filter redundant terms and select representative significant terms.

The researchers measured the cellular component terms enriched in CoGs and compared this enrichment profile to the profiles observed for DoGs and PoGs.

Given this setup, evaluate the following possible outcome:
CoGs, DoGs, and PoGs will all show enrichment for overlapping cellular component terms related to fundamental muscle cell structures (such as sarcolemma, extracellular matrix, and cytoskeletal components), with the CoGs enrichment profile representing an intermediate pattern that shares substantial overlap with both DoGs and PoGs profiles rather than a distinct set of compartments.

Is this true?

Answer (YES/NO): NO